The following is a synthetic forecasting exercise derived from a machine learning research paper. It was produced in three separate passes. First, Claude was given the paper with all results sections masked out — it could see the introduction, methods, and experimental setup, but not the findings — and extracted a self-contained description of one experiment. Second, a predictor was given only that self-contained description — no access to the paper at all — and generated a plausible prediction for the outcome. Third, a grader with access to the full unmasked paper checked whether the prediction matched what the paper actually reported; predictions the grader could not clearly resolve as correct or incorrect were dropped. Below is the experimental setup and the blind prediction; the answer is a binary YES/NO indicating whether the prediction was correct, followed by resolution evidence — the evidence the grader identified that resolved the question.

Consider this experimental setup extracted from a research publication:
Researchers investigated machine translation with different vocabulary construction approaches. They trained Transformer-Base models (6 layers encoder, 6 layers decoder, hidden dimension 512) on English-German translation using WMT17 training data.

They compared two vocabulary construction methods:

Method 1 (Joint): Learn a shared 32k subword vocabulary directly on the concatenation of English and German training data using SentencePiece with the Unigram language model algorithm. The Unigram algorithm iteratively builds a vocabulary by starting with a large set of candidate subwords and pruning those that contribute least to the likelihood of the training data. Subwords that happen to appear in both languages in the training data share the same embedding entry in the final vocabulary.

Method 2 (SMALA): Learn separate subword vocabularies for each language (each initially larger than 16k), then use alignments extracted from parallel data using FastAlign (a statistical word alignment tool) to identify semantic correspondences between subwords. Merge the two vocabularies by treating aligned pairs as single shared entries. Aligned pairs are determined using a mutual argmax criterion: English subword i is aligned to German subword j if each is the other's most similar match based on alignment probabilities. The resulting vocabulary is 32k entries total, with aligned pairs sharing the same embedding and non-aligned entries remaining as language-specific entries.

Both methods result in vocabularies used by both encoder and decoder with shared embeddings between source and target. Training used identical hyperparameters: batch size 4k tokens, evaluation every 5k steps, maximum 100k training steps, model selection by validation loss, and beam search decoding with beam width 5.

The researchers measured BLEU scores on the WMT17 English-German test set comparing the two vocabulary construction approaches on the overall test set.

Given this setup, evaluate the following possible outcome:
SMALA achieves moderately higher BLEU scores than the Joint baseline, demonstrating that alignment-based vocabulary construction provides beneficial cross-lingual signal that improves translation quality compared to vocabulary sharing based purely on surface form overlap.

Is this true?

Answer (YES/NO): NO